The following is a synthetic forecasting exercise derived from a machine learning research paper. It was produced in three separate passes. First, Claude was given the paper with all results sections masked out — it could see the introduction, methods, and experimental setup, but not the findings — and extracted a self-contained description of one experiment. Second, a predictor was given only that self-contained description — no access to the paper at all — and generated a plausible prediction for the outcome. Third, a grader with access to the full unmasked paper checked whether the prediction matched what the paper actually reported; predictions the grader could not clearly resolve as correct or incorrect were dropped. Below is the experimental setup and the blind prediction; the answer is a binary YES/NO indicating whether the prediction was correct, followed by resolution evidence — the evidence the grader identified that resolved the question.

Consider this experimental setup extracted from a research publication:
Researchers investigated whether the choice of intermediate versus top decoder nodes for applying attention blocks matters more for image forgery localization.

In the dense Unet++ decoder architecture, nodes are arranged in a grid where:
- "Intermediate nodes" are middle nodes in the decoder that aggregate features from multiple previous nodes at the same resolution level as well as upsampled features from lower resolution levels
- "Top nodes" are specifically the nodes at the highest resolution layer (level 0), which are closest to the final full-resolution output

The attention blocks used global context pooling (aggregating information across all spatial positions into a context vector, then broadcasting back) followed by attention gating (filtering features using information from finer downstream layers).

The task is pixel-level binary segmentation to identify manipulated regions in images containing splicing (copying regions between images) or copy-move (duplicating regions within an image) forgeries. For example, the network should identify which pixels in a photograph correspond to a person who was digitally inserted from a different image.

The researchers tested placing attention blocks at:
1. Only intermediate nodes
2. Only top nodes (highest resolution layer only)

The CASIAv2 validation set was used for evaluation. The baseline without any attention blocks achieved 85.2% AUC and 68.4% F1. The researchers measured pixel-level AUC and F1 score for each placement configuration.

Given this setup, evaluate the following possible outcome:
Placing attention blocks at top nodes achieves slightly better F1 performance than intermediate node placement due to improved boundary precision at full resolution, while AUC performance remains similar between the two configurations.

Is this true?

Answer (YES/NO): NO